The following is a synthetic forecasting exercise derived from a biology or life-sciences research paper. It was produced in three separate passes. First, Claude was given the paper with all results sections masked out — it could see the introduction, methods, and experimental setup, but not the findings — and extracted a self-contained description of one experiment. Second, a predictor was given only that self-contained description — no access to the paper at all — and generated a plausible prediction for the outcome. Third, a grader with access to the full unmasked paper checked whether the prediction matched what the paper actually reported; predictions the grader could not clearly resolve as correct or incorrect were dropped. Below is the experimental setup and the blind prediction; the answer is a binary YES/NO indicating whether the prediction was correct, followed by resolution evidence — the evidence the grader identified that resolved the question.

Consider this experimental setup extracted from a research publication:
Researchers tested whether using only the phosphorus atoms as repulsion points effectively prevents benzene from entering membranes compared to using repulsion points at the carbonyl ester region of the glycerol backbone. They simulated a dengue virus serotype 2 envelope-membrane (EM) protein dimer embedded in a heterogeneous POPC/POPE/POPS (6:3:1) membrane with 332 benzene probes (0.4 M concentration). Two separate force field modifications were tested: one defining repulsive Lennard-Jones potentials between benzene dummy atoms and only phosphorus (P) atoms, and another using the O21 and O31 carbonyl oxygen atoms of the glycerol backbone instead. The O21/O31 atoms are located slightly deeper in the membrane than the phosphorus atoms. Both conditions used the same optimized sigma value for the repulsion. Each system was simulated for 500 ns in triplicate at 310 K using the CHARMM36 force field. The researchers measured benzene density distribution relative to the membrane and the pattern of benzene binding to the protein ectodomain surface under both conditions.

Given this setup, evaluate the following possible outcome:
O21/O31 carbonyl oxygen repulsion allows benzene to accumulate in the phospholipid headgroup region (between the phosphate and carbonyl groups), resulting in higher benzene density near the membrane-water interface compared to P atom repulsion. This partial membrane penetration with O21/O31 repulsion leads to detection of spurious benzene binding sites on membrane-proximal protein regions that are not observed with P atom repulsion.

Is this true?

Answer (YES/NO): NO